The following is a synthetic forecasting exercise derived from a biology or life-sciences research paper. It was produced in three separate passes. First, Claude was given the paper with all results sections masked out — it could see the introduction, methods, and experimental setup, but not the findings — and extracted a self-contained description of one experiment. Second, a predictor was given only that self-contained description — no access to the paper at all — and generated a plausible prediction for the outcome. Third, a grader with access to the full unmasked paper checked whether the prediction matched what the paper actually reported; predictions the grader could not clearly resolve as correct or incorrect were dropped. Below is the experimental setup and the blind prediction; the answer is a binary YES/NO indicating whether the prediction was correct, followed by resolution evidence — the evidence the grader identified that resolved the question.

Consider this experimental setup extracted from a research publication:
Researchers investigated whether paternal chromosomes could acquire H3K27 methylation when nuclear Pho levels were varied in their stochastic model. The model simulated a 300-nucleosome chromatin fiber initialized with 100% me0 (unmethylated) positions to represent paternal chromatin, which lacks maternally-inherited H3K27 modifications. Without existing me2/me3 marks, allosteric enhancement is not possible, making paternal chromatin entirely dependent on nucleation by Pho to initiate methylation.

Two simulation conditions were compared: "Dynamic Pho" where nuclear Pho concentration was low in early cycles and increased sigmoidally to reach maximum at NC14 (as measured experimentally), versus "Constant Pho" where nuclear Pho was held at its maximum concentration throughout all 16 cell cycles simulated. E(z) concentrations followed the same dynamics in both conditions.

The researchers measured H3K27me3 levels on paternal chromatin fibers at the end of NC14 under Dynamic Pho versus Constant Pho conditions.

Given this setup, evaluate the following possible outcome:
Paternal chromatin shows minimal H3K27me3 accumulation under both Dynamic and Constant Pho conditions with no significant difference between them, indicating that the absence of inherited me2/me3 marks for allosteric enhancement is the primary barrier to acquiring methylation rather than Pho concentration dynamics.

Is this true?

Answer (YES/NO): NO